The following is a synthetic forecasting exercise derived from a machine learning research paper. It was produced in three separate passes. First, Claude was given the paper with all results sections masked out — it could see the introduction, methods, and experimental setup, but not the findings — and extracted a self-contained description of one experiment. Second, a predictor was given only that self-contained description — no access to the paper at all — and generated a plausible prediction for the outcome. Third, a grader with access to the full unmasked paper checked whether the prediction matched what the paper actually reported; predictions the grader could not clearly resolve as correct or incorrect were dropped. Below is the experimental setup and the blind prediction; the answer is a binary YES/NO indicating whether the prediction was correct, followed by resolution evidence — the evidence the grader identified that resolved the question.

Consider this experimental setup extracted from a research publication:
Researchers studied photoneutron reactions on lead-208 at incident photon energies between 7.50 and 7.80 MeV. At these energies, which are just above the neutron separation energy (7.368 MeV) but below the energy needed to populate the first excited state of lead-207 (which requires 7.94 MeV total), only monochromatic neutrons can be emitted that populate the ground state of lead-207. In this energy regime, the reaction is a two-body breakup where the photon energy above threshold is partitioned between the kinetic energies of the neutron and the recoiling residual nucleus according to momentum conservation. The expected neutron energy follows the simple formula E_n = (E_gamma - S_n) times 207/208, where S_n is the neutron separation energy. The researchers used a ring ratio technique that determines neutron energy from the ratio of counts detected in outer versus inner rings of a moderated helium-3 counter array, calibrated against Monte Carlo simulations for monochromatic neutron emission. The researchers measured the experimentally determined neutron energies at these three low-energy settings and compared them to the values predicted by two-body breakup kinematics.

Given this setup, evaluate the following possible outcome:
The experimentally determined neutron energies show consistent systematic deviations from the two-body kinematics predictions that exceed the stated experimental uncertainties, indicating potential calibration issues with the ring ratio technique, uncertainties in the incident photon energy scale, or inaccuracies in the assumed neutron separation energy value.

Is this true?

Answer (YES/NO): NO